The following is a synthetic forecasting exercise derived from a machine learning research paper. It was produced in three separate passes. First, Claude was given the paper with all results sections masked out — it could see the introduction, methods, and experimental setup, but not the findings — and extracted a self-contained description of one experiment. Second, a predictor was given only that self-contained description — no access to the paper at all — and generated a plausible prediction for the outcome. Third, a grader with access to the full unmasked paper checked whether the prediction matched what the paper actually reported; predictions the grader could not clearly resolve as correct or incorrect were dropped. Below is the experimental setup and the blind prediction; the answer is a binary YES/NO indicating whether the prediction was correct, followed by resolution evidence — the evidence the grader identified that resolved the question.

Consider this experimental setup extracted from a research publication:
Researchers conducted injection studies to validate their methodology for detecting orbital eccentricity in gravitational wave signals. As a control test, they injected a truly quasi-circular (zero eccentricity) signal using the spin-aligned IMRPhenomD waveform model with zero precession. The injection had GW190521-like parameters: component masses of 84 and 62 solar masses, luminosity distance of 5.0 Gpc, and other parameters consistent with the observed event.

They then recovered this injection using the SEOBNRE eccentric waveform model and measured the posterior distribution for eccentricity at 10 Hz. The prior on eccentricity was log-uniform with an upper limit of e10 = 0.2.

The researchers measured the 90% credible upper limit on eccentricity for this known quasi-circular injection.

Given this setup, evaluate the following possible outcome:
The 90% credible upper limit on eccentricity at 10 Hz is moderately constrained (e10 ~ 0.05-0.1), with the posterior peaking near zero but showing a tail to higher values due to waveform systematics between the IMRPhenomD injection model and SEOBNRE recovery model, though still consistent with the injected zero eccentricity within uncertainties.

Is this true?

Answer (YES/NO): NO